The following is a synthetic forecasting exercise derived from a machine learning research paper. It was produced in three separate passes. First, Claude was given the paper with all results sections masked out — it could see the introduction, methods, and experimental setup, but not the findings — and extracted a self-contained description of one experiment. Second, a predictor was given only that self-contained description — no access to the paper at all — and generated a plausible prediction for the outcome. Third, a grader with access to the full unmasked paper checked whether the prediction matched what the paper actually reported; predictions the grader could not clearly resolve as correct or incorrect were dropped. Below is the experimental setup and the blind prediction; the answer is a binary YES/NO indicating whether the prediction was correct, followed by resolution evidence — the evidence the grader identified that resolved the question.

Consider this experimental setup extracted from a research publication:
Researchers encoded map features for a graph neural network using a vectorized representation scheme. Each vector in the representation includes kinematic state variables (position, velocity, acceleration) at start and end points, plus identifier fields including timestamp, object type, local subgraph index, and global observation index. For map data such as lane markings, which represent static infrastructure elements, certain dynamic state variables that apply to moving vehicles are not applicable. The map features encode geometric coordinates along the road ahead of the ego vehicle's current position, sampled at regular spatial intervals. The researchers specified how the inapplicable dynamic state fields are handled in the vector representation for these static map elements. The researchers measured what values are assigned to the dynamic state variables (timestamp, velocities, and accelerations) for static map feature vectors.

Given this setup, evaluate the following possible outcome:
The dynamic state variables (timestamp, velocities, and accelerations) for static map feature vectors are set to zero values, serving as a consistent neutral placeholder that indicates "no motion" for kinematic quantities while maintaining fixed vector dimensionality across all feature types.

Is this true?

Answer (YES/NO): YES